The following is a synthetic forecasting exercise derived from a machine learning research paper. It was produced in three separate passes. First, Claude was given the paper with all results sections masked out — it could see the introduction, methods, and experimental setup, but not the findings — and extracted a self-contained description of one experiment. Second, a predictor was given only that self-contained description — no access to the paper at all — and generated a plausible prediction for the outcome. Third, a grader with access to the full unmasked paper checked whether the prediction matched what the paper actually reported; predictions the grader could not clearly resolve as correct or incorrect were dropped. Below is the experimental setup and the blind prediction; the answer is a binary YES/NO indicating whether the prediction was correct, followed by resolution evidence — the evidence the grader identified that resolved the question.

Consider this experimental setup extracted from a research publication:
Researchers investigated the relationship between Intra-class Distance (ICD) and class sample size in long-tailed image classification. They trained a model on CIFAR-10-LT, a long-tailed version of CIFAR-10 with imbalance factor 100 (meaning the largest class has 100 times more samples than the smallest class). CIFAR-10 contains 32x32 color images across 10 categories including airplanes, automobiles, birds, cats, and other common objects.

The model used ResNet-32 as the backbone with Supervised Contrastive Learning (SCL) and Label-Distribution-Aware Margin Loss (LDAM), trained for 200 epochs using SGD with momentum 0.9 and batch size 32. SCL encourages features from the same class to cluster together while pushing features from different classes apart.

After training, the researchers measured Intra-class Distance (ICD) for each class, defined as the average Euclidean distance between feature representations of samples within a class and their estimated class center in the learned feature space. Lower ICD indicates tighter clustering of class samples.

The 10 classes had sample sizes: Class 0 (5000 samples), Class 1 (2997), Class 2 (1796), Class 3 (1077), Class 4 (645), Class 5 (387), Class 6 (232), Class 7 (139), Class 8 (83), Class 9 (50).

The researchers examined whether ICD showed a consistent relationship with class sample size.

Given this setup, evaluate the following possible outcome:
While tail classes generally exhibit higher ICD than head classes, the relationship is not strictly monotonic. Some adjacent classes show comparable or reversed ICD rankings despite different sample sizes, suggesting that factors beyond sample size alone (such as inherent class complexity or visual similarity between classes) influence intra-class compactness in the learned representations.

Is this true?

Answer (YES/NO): NO